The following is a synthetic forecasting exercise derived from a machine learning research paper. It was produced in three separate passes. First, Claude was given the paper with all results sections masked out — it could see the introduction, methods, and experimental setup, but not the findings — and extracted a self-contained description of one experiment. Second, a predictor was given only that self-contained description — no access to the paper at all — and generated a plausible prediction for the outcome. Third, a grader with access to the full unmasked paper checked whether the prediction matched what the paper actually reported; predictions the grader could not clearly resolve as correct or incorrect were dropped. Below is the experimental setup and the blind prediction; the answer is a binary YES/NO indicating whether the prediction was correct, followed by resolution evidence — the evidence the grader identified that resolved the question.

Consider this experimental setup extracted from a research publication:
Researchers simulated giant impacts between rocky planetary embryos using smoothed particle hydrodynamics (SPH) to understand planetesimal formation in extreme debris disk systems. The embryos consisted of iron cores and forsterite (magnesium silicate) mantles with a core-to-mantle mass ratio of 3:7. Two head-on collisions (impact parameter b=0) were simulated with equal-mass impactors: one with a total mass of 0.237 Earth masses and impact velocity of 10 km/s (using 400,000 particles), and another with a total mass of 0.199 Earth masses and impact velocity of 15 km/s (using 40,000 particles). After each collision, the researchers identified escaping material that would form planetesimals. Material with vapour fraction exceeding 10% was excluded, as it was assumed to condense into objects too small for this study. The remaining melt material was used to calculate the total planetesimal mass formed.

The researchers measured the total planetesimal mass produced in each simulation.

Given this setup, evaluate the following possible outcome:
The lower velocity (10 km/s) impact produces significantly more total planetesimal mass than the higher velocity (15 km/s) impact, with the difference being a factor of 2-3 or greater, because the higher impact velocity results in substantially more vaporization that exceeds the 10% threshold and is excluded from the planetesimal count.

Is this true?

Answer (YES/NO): NO